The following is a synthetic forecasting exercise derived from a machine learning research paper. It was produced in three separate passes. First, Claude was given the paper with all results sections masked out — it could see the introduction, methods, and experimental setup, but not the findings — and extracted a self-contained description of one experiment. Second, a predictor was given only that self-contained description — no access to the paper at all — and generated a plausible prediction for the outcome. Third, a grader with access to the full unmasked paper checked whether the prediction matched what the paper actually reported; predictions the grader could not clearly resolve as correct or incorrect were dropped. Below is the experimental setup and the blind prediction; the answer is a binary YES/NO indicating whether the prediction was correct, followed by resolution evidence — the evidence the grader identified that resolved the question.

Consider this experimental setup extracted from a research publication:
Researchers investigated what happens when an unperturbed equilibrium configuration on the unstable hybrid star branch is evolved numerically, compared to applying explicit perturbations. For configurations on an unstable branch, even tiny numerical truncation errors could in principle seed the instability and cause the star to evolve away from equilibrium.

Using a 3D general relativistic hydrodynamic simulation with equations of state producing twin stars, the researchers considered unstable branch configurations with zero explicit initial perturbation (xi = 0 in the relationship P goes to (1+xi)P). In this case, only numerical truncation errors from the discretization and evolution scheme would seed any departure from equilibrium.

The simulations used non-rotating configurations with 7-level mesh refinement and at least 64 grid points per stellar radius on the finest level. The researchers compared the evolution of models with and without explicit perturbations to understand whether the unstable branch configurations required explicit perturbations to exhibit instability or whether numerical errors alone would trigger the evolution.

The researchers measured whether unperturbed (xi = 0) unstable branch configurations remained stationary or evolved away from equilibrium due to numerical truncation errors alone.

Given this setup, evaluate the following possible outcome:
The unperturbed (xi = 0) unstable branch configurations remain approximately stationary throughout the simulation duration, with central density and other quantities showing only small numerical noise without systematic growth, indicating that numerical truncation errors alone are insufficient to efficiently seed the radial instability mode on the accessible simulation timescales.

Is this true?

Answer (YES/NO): NO